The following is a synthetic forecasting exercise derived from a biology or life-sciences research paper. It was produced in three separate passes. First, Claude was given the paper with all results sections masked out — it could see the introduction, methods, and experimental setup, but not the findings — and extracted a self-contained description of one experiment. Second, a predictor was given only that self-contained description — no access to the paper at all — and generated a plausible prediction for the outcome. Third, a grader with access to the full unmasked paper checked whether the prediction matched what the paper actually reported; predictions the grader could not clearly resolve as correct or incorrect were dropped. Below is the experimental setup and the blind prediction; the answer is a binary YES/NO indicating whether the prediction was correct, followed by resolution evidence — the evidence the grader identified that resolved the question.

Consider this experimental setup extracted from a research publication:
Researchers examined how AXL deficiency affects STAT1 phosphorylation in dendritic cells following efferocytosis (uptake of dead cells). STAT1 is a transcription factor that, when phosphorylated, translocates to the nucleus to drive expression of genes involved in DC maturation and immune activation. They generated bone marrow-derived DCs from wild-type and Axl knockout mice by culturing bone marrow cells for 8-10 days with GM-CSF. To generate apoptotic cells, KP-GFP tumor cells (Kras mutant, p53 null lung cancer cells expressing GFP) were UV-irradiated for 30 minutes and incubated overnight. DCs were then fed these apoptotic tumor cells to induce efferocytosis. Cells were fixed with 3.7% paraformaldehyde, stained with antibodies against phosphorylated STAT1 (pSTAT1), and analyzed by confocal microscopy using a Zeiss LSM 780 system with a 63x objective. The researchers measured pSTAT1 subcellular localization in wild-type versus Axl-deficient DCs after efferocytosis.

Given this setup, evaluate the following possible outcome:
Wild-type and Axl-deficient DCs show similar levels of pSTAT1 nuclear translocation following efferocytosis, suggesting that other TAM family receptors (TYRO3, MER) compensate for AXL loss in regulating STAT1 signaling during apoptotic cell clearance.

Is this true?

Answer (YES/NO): NO